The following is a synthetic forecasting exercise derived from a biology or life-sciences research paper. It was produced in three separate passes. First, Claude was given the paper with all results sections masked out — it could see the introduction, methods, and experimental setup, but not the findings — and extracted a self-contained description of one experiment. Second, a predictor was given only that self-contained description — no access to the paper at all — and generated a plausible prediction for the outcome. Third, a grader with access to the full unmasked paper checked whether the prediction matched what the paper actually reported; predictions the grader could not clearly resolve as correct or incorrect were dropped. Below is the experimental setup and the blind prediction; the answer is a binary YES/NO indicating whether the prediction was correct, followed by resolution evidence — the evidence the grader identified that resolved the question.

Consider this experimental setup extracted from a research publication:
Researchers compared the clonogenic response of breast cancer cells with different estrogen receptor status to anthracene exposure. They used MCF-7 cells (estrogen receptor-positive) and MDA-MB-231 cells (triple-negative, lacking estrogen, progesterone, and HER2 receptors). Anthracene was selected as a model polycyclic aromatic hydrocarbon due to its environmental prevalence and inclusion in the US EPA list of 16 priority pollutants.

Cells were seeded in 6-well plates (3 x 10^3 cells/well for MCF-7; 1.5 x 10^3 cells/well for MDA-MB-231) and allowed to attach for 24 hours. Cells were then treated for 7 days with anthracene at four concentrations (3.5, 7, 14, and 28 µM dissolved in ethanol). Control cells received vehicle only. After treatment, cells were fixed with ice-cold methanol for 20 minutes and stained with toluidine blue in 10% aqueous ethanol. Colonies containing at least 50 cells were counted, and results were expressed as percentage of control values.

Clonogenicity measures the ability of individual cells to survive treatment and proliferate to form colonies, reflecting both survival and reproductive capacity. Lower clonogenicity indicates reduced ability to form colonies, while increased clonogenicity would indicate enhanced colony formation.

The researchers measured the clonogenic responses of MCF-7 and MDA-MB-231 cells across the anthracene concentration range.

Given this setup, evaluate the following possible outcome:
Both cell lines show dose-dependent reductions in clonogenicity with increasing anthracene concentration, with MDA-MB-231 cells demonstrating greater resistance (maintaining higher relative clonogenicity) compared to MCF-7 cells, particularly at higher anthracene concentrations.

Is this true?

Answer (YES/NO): NO